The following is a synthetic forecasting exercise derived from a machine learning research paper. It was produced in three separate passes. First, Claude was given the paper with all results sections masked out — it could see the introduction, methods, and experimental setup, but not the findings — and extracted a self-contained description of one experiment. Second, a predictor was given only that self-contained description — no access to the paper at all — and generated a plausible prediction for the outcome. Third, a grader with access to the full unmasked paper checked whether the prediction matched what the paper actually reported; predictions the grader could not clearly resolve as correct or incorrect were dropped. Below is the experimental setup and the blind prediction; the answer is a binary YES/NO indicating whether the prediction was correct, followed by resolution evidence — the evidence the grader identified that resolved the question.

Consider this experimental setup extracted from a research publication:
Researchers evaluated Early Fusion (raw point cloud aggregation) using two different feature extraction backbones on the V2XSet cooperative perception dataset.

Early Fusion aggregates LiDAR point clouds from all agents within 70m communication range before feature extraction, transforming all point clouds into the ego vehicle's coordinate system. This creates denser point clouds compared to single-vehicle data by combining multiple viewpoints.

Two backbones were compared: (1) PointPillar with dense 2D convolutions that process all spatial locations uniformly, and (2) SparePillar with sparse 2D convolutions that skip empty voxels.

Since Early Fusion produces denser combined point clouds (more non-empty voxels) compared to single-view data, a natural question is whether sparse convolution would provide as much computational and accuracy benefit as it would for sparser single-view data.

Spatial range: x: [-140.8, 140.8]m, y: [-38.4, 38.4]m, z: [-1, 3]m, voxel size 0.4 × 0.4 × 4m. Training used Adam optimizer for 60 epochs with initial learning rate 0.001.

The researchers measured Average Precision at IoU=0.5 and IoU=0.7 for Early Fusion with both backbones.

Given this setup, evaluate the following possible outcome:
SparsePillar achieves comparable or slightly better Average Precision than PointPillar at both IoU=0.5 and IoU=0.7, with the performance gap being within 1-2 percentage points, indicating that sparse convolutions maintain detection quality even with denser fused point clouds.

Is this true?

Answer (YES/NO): NO